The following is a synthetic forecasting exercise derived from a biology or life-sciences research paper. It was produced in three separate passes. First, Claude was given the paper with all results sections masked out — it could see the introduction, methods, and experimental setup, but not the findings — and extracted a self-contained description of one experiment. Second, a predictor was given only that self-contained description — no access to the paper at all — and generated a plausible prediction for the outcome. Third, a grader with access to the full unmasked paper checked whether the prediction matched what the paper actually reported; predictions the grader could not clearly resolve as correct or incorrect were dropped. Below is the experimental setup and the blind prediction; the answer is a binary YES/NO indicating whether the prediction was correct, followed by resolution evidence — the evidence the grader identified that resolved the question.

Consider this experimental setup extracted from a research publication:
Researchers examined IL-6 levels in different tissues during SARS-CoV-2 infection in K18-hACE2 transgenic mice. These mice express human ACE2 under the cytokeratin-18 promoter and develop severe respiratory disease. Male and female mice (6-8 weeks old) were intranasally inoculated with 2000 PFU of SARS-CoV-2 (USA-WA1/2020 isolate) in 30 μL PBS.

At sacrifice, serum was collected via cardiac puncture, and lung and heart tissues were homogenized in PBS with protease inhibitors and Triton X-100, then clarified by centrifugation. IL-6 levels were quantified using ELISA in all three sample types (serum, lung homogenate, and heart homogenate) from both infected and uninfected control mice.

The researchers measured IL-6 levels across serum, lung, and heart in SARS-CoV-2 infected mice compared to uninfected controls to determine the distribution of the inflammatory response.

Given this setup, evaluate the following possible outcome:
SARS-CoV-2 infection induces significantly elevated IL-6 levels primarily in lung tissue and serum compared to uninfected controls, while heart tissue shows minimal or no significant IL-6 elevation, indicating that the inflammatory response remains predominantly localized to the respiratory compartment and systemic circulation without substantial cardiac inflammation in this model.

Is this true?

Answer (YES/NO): NO